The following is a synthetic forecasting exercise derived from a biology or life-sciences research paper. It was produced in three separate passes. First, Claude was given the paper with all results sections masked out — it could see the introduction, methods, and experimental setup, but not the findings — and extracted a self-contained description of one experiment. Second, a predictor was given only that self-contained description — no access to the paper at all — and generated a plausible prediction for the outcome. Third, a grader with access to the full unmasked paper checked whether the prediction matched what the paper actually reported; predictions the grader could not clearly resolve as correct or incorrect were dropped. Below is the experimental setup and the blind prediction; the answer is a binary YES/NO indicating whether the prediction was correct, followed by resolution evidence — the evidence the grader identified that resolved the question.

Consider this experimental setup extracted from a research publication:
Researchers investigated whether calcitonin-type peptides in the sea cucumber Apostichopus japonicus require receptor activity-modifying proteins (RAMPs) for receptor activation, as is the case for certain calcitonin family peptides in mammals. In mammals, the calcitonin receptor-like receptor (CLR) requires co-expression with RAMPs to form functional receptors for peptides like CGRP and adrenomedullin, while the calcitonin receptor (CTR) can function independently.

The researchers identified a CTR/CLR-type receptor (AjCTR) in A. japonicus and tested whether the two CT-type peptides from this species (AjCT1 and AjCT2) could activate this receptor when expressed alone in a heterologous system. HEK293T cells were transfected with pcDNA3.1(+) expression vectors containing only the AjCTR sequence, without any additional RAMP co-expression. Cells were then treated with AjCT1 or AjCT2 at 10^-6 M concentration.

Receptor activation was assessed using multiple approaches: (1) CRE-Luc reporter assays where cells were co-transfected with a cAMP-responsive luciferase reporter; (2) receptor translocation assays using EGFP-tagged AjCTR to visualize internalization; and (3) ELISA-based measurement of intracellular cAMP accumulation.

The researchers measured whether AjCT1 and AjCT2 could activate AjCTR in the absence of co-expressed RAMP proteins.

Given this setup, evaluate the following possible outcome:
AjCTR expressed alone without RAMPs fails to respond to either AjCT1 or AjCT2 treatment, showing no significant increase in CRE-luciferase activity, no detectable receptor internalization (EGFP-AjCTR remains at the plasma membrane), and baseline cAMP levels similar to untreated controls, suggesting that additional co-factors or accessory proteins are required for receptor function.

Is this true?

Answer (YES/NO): NO